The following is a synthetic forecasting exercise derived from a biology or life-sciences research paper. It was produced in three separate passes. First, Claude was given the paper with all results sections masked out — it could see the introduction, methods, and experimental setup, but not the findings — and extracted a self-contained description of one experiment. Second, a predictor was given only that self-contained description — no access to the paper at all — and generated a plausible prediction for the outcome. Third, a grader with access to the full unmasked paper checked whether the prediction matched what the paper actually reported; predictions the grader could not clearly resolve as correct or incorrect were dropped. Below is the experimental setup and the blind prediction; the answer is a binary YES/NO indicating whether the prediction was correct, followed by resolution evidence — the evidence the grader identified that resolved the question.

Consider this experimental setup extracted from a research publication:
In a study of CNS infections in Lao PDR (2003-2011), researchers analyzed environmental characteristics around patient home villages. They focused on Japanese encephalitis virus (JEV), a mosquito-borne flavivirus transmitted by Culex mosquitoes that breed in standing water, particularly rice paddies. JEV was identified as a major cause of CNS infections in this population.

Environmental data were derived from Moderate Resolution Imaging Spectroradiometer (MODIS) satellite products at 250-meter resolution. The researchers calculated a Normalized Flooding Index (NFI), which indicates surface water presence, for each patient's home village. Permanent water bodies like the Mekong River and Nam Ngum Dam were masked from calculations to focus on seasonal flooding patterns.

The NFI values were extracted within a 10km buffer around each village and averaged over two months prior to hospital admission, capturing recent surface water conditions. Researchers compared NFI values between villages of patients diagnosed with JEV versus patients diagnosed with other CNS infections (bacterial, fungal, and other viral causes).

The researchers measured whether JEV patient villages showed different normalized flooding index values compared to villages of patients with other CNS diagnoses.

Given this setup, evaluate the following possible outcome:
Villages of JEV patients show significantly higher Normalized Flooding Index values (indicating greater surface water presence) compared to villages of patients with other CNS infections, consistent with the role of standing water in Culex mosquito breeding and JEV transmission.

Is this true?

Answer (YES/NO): YES